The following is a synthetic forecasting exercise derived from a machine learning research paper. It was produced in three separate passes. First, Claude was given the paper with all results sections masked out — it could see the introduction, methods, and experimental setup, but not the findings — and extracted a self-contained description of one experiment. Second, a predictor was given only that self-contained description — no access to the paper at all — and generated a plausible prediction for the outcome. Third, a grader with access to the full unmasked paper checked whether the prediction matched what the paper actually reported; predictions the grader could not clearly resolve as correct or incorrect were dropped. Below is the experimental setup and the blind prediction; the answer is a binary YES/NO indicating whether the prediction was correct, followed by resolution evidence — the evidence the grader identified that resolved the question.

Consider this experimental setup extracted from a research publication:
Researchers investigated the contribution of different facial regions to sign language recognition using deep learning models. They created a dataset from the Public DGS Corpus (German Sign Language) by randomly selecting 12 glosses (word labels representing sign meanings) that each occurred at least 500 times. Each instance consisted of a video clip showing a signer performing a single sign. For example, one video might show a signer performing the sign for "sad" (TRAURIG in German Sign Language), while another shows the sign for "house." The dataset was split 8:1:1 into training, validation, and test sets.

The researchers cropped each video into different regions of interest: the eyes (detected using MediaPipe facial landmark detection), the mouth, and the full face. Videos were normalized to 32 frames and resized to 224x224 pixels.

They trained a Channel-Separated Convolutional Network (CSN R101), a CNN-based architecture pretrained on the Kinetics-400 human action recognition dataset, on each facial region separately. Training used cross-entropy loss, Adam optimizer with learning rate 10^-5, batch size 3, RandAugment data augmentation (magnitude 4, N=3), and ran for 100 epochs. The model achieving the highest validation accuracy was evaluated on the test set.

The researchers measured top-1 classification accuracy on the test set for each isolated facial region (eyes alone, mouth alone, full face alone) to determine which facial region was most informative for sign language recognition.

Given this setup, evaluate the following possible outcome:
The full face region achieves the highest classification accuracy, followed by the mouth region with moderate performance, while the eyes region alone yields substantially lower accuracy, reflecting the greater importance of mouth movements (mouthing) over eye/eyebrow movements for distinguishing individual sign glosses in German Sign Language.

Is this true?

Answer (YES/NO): YES